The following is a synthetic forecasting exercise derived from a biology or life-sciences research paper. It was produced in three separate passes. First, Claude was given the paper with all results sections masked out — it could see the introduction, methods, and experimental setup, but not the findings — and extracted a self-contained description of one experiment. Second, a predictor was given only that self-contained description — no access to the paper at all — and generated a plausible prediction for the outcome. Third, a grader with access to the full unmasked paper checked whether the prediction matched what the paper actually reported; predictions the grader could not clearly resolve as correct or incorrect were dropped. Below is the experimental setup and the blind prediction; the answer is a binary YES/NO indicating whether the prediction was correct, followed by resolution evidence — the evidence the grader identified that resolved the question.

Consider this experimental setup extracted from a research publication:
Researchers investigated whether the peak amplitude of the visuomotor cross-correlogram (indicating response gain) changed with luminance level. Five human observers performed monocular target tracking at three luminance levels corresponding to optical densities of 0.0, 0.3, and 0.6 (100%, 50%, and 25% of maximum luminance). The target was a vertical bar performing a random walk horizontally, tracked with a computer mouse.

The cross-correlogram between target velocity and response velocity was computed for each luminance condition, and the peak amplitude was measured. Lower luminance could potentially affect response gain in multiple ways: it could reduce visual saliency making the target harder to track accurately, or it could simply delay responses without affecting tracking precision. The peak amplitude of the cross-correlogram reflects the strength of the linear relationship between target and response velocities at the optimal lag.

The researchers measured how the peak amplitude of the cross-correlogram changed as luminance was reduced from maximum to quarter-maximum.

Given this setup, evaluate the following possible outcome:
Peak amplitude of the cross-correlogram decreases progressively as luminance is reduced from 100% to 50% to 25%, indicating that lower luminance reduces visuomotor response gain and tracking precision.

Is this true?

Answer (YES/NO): NO